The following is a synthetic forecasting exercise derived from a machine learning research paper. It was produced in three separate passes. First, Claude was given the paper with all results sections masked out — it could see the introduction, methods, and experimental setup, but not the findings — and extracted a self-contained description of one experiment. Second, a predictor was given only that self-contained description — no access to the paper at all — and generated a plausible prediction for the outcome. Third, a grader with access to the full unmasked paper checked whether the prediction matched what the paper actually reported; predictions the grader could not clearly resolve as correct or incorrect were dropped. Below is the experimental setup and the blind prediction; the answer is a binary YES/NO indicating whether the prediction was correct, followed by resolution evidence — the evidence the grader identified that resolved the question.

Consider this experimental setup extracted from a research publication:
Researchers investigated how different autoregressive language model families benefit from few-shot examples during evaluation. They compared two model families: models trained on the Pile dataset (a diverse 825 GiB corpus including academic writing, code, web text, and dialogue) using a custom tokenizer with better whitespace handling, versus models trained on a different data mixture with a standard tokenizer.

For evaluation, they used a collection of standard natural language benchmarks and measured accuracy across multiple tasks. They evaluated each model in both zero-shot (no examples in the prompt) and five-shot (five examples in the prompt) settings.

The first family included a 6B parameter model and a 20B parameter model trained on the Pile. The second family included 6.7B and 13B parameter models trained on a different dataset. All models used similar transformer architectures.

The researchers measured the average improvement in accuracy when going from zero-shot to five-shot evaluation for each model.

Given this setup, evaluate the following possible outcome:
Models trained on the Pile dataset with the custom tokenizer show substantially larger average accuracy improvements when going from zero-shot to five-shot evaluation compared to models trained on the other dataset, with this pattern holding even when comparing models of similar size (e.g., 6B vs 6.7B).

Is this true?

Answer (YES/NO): YES